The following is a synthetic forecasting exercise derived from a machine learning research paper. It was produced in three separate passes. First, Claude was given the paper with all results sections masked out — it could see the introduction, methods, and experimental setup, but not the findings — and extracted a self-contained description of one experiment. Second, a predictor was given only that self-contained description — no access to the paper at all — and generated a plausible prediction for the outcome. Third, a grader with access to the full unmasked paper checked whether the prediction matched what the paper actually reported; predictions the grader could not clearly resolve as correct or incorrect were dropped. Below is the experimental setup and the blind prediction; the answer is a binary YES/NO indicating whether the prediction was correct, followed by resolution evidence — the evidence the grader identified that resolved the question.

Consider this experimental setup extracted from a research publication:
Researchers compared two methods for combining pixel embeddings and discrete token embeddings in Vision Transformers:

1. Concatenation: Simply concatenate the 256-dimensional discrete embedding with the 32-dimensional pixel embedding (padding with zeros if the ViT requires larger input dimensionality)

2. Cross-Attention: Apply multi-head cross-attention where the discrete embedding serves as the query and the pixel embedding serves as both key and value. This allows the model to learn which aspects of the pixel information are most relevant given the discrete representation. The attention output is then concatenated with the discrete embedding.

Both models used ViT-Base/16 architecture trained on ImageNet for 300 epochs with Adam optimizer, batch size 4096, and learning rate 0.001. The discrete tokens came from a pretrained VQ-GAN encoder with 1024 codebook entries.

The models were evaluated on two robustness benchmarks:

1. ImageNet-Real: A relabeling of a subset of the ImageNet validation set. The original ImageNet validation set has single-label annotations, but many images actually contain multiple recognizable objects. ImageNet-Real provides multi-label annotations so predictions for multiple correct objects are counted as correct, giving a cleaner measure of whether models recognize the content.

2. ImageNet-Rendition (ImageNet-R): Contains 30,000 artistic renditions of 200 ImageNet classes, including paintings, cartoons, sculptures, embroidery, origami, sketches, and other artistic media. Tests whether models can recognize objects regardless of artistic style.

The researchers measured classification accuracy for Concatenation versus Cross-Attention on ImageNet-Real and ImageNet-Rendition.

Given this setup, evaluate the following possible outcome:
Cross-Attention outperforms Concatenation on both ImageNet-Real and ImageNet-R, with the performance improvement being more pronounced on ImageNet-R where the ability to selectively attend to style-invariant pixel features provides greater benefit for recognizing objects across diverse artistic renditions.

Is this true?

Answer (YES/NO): NO